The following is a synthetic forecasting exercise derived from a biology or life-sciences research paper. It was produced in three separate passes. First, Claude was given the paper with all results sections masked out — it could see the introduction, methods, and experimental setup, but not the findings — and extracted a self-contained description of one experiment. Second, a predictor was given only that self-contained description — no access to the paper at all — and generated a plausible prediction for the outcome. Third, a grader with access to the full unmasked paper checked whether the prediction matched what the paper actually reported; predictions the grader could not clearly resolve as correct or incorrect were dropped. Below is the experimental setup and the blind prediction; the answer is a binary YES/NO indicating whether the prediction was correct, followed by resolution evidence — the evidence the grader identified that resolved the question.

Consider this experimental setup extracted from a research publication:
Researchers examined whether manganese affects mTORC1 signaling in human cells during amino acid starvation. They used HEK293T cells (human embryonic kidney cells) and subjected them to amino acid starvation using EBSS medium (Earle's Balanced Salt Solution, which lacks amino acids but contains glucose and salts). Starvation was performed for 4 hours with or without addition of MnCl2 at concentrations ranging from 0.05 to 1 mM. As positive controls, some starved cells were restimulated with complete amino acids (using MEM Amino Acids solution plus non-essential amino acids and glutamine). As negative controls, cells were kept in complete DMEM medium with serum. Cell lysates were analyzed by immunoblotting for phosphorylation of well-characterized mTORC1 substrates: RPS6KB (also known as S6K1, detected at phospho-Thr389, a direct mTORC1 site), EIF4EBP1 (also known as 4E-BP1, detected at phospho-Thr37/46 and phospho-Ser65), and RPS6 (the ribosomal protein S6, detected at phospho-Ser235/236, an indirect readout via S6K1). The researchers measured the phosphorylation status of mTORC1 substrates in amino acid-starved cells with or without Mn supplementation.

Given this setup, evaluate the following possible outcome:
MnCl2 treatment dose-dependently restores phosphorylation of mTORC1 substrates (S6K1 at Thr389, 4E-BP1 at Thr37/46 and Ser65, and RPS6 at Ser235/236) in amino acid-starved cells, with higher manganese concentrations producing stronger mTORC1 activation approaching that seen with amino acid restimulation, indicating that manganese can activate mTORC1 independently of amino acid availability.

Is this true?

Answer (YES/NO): YES